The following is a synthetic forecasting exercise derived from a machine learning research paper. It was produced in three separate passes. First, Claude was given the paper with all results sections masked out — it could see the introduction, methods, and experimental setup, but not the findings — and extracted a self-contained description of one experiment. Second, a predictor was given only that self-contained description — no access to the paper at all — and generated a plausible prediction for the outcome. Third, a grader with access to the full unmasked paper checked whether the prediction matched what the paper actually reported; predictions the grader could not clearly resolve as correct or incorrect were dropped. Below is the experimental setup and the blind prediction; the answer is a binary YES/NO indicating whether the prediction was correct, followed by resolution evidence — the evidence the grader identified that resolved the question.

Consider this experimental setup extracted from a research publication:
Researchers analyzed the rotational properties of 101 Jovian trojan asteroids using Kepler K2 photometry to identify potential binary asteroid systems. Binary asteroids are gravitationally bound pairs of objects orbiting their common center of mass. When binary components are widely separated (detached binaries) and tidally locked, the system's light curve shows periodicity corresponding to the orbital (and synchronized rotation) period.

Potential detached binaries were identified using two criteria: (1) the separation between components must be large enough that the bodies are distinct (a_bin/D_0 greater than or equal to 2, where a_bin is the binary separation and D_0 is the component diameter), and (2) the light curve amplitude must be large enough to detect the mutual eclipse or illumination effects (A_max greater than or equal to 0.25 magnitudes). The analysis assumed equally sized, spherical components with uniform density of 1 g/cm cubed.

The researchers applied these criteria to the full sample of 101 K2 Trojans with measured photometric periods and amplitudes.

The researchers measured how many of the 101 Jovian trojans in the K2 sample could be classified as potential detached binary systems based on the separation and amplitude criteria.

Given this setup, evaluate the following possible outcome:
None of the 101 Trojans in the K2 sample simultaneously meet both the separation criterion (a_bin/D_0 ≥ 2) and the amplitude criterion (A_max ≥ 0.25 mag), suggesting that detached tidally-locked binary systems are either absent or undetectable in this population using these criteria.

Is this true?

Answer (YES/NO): NO